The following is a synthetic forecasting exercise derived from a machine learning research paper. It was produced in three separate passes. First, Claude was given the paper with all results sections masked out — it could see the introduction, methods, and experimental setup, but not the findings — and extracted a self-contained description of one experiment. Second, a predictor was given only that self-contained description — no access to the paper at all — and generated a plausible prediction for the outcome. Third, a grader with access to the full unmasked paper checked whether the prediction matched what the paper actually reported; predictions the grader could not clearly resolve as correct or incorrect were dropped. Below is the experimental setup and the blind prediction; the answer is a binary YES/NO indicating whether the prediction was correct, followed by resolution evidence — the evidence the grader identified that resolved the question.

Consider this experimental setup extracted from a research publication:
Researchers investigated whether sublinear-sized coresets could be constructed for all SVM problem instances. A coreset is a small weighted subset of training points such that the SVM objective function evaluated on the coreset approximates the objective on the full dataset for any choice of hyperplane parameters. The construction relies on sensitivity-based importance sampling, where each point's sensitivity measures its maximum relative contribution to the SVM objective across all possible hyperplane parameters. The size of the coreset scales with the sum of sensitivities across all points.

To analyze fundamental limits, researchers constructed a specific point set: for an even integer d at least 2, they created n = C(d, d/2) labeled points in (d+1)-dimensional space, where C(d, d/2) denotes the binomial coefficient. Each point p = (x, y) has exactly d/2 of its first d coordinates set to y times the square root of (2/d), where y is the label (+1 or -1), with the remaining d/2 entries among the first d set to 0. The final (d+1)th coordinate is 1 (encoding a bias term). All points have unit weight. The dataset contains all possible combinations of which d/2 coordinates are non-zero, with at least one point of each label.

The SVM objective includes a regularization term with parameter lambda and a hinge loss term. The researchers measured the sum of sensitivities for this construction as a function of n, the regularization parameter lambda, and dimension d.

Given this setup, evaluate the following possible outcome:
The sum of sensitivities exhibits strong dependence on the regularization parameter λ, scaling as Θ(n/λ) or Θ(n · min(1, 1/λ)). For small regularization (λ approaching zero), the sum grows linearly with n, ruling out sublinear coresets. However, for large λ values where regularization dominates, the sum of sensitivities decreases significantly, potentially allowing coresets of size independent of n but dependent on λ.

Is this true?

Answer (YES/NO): NO